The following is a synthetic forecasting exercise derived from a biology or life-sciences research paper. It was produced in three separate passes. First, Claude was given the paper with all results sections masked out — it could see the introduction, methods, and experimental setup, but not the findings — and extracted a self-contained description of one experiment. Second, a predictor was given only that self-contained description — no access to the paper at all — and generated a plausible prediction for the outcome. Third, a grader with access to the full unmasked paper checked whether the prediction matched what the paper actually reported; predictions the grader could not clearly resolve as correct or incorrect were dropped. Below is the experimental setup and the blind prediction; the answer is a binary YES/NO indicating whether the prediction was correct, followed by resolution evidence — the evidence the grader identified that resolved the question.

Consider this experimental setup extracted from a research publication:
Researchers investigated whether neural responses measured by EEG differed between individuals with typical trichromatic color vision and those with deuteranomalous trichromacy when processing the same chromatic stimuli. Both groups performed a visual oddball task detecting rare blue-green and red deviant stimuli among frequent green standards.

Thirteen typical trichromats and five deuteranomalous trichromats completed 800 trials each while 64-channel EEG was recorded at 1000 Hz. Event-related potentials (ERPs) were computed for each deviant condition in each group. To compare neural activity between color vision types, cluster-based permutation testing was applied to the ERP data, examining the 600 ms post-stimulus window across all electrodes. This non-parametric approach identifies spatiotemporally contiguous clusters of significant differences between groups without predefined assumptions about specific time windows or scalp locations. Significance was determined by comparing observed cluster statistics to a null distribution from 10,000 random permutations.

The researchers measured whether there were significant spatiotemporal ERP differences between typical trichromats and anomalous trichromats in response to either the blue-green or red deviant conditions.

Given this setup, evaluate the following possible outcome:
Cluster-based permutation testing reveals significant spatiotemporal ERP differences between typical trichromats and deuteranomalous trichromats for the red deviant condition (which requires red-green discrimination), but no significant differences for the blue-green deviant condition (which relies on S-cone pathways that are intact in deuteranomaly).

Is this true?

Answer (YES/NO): NO